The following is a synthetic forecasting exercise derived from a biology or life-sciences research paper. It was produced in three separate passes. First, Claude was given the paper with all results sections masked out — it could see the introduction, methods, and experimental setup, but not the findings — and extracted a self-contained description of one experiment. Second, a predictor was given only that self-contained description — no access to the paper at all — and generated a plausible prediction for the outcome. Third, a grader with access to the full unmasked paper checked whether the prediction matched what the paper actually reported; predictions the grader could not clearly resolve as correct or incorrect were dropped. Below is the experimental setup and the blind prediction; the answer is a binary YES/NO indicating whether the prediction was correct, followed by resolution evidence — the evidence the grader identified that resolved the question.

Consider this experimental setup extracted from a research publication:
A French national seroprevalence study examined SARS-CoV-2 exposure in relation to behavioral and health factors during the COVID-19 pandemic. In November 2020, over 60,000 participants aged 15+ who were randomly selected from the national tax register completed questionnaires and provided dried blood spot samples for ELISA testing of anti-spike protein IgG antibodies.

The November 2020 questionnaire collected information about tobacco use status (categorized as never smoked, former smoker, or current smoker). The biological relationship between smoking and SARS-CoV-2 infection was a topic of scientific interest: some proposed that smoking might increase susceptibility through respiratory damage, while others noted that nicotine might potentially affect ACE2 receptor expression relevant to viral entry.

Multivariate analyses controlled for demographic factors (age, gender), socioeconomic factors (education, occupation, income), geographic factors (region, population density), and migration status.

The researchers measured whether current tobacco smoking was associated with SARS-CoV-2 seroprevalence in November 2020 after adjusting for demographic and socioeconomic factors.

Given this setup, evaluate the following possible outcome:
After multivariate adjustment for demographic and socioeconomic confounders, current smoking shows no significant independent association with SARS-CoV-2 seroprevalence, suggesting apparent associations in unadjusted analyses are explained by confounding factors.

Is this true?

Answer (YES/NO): NO